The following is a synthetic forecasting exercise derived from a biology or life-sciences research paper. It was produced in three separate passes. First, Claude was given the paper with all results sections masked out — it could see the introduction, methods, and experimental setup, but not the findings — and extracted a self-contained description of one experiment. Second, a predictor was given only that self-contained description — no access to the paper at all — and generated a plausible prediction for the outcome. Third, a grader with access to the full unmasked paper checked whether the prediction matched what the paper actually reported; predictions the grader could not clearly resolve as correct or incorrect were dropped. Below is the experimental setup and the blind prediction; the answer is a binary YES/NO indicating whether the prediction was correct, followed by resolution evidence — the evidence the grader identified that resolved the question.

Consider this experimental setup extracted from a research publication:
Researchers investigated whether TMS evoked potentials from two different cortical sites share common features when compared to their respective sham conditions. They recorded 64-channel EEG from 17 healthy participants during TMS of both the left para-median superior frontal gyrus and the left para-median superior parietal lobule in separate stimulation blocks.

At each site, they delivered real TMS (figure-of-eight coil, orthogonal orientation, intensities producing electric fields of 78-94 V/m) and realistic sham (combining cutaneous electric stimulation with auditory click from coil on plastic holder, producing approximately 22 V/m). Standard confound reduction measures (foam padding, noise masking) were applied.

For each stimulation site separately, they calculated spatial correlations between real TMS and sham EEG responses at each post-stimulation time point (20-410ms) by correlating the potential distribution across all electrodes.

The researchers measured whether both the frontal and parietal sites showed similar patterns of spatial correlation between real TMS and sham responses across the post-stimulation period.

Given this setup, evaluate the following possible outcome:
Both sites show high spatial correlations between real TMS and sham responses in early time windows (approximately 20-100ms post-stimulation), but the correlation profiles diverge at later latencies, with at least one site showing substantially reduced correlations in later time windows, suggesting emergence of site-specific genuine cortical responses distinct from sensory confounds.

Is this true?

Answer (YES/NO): NO